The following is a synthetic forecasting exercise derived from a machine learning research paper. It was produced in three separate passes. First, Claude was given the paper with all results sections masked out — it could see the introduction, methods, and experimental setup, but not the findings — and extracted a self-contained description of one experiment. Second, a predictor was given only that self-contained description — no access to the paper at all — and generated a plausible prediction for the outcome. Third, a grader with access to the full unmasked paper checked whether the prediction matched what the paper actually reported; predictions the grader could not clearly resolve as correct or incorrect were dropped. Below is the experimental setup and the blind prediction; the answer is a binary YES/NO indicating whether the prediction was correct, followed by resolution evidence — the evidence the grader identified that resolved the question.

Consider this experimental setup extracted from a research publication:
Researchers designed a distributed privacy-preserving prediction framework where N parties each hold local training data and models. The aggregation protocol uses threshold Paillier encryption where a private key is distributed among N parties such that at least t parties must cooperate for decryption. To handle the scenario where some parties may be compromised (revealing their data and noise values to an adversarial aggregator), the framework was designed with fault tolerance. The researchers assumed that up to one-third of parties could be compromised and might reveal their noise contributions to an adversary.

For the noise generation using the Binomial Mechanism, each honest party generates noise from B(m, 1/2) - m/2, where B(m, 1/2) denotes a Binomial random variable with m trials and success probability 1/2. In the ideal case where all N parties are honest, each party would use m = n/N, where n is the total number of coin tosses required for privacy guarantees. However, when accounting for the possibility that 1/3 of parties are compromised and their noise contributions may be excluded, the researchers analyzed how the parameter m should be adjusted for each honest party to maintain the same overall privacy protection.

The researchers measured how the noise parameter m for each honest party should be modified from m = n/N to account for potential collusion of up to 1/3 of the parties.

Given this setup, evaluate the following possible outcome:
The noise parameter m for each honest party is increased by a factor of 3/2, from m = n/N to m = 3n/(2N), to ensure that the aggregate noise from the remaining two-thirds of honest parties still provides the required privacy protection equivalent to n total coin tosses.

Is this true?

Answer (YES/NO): YES